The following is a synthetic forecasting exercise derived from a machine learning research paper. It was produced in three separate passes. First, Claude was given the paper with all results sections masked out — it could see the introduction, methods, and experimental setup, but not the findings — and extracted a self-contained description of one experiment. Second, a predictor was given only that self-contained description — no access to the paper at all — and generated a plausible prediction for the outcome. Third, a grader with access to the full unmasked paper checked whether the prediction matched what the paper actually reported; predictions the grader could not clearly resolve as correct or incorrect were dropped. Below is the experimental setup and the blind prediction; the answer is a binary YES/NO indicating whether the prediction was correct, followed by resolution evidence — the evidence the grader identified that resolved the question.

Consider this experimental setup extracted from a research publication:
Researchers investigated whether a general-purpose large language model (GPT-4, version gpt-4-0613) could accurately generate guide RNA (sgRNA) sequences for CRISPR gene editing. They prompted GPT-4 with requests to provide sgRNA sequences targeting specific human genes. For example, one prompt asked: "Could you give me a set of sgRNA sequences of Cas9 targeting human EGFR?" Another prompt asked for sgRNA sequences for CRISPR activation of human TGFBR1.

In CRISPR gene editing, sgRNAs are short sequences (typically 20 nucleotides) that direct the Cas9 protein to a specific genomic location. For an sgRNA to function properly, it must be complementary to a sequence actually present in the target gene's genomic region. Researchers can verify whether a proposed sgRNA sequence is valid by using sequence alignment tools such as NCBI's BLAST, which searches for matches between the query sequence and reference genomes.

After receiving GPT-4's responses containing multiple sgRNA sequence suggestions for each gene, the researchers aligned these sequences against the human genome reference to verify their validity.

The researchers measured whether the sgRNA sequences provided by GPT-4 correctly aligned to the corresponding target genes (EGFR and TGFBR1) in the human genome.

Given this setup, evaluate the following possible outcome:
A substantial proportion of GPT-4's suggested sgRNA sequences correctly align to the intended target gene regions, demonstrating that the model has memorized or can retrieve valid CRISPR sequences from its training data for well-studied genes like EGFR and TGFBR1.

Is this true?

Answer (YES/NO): NO